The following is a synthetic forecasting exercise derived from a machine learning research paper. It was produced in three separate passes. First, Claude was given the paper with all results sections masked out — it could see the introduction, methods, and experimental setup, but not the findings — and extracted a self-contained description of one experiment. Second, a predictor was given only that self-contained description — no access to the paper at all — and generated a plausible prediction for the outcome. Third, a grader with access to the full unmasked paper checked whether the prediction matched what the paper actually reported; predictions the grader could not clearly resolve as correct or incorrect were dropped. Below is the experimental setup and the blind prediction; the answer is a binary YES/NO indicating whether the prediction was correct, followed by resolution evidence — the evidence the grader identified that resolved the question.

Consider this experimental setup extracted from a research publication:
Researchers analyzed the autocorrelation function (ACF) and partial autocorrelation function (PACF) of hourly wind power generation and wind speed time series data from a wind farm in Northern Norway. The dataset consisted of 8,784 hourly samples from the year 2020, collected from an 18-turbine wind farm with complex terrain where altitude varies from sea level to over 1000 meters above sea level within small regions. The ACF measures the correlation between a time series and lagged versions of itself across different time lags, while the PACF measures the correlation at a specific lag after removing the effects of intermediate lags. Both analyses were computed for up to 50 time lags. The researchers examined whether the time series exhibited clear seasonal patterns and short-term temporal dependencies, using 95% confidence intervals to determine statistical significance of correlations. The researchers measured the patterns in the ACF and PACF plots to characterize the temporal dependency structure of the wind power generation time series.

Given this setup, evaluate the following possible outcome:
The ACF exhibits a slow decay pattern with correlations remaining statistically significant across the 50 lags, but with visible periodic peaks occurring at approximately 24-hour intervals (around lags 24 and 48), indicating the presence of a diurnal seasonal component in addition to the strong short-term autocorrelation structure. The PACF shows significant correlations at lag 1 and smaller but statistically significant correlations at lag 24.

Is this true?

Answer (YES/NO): NO